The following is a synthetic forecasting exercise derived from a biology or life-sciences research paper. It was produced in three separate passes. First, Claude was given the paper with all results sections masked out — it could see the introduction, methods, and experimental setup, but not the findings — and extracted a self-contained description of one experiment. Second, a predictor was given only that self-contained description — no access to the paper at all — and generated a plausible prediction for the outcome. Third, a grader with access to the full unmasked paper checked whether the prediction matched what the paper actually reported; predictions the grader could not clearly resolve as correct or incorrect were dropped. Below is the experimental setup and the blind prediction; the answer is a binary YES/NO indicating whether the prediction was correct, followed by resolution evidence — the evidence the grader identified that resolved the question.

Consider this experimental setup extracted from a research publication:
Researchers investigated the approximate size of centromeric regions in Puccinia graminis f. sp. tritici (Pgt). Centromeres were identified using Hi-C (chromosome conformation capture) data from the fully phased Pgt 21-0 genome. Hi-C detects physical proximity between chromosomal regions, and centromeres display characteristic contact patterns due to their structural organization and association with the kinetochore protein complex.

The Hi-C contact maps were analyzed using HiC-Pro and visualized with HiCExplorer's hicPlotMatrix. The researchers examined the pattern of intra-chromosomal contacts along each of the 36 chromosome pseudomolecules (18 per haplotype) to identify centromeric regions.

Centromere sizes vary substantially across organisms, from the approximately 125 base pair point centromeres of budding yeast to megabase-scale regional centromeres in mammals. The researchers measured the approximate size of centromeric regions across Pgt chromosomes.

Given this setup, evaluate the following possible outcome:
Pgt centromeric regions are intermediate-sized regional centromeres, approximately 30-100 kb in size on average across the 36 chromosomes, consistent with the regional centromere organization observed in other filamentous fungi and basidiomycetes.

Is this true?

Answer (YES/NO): NO